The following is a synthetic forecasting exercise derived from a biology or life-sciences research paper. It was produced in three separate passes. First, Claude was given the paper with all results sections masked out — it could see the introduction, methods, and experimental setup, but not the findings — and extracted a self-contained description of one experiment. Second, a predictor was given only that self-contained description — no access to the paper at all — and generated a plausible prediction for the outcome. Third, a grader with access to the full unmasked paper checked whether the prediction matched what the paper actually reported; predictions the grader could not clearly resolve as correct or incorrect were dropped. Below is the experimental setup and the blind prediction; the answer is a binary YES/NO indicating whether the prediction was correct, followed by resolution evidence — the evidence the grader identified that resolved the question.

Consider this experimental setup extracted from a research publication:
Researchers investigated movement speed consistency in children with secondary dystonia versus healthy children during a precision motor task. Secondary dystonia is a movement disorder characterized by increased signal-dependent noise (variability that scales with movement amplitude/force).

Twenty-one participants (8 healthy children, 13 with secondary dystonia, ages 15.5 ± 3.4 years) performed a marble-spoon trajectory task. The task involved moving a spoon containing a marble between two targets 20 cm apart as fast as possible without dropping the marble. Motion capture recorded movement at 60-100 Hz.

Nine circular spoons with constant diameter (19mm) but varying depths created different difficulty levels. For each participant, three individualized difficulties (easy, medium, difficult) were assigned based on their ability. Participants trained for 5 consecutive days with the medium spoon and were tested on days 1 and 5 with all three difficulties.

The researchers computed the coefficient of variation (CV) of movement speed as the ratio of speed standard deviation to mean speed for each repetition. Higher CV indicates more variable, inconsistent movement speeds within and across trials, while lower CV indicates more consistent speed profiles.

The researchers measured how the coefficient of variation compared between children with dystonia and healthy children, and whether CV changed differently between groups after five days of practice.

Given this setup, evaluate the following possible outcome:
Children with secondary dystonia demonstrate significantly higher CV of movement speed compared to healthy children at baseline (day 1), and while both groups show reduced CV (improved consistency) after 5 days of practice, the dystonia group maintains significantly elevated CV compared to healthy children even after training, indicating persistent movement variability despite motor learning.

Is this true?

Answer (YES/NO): NO